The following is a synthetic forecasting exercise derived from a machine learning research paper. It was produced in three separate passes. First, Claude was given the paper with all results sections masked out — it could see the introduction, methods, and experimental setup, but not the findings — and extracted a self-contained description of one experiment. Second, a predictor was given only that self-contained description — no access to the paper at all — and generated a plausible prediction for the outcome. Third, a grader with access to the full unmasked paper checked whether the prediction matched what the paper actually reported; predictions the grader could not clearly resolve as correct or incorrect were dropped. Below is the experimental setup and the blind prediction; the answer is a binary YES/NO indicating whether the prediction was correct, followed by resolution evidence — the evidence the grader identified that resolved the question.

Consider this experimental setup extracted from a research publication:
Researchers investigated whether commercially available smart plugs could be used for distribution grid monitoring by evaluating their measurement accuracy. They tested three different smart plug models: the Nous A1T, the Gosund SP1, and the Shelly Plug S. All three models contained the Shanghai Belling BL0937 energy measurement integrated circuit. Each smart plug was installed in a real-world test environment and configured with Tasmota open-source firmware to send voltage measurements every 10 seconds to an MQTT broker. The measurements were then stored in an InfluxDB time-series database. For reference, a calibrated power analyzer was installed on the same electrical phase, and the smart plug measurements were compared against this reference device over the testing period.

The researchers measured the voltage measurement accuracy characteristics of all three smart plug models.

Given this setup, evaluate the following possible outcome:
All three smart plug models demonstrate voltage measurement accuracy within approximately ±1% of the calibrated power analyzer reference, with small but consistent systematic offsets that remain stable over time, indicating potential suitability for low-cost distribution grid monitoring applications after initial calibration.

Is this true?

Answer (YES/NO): YES